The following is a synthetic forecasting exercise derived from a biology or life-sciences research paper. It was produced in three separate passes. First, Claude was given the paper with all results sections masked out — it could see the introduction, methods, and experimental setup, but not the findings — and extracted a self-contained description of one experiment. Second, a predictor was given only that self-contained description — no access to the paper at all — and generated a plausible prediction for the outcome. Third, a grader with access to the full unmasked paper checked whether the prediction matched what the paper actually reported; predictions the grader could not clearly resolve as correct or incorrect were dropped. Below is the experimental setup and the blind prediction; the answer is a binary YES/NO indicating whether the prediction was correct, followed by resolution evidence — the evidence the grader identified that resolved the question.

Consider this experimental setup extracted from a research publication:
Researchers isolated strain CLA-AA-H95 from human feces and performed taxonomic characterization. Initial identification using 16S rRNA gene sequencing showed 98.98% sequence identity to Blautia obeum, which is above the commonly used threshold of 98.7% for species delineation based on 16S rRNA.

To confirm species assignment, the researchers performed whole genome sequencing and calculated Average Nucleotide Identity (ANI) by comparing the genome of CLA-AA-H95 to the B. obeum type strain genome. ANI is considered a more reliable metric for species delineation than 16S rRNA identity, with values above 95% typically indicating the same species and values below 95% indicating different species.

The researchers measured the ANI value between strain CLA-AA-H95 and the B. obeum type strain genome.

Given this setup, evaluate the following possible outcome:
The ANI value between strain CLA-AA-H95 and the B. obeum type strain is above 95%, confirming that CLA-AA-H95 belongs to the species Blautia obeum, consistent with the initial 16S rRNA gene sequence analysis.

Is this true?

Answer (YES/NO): NO